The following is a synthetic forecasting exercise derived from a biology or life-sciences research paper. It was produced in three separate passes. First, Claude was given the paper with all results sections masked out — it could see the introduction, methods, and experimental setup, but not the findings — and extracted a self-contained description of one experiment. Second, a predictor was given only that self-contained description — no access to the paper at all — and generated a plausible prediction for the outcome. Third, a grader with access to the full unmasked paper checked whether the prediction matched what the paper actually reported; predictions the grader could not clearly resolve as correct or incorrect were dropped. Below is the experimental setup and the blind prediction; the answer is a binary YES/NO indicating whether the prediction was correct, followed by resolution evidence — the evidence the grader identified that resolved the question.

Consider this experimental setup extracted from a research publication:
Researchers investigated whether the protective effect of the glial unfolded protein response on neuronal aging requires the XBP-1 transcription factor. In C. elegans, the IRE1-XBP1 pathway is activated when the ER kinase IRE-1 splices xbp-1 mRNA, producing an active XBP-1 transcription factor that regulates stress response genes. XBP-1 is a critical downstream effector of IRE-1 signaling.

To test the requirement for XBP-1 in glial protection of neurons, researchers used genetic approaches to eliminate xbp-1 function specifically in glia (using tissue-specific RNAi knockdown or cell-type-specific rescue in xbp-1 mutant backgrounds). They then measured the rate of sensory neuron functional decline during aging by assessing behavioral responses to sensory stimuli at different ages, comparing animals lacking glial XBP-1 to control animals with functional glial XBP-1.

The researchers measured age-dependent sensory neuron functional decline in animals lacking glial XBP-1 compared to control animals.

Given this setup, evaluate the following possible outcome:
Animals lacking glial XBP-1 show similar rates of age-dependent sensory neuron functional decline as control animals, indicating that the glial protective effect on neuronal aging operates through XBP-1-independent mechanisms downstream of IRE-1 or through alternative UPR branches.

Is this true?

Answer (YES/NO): NO